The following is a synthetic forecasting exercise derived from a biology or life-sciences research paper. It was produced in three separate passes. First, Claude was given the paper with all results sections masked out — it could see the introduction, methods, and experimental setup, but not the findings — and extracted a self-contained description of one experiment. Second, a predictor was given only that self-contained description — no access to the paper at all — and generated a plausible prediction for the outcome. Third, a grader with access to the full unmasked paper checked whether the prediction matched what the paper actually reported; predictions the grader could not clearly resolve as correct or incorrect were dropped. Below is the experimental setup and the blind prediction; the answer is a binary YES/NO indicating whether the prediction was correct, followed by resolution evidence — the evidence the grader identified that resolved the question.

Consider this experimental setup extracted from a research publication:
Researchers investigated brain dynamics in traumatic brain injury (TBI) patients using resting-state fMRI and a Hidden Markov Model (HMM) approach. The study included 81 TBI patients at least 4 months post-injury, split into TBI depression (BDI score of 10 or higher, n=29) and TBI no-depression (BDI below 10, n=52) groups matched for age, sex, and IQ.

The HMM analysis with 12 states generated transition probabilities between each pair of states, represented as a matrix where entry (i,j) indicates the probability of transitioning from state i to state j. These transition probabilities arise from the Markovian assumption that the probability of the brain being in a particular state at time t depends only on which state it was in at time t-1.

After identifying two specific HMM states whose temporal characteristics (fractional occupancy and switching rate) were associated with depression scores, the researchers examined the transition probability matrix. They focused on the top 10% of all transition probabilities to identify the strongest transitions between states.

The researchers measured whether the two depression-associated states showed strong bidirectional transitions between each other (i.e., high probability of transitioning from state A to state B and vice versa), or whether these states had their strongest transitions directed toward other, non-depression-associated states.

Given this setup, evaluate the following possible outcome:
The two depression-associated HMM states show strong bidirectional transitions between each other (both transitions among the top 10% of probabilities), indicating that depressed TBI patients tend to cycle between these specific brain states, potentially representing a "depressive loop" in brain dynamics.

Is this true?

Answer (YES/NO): YES